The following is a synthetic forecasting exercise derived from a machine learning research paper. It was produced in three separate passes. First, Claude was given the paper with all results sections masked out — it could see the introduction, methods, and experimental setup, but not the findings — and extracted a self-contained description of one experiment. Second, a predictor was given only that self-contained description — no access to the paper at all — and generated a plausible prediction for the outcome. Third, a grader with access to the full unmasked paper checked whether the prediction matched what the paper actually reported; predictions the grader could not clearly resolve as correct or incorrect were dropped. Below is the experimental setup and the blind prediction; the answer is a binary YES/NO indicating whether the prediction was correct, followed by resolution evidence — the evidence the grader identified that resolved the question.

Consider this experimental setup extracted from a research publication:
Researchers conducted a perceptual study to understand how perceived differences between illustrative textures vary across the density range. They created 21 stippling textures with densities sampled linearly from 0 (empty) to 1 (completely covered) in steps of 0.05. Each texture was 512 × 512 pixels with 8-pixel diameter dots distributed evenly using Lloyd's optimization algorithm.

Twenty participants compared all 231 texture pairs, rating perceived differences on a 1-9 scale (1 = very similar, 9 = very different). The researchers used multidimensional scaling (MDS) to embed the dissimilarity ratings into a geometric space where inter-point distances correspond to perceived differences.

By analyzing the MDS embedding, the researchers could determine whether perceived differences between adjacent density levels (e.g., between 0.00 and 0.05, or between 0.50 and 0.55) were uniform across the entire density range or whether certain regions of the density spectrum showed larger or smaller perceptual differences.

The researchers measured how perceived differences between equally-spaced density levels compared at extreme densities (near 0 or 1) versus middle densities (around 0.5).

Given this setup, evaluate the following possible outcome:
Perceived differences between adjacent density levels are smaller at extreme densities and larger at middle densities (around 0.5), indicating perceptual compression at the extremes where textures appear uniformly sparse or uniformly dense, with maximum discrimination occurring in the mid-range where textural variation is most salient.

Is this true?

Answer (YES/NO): NO